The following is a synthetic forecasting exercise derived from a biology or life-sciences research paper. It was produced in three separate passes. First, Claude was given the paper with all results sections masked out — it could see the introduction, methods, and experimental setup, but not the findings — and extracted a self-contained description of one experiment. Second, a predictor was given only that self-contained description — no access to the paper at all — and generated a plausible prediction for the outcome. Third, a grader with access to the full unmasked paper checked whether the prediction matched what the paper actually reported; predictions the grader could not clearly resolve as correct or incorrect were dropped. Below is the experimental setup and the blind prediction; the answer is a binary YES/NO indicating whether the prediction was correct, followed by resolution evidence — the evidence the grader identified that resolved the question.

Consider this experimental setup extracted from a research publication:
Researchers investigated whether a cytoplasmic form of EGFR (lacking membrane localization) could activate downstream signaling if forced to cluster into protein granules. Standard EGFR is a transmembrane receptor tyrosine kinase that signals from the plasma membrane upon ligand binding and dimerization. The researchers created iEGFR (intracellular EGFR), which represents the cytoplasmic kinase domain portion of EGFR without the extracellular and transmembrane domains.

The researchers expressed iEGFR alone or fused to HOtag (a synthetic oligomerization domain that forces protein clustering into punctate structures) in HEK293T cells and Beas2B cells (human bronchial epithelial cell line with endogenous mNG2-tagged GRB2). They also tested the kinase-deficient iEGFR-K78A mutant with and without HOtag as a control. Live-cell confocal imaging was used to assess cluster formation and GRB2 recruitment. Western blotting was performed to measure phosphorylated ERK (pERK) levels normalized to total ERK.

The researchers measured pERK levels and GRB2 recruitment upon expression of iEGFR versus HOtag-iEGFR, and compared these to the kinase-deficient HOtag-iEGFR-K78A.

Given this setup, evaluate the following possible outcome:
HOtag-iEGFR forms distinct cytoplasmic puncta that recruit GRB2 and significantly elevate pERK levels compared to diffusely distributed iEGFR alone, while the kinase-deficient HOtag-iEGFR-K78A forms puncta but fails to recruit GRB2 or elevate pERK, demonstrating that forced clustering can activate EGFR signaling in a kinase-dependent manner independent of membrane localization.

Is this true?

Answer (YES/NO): YES